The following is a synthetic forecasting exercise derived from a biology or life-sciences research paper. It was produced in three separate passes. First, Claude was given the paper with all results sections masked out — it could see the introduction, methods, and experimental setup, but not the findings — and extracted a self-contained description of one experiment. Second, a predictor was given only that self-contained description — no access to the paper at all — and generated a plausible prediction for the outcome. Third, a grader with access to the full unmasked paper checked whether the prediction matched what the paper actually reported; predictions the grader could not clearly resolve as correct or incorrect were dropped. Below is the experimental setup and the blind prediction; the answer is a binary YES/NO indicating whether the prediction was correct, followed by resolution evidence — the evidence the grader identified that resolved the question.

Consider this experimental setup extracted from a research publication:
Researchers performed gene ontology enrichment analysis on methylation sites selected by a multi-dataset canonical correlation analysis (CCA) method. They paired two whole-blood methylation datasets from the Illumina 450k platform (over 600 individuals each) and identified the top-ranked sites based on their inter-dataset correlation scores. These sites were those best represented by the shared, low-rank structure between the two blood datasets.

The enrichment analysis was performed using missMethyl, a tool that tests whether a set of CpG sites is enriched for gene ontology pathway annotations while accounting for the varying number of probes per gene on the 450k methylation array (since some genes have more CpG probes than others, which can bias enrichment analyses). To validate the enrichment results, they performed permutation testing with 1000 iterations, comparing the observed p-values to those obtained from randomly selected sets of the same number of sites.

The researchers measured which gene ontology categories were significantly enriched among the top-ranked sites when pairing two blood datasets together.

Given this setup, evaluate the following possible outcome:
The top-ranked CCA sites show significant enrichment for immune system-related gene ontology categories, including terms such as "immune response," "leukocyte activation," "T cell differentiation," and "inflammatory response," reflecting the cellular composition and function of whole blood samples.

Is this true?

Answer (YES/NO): YES